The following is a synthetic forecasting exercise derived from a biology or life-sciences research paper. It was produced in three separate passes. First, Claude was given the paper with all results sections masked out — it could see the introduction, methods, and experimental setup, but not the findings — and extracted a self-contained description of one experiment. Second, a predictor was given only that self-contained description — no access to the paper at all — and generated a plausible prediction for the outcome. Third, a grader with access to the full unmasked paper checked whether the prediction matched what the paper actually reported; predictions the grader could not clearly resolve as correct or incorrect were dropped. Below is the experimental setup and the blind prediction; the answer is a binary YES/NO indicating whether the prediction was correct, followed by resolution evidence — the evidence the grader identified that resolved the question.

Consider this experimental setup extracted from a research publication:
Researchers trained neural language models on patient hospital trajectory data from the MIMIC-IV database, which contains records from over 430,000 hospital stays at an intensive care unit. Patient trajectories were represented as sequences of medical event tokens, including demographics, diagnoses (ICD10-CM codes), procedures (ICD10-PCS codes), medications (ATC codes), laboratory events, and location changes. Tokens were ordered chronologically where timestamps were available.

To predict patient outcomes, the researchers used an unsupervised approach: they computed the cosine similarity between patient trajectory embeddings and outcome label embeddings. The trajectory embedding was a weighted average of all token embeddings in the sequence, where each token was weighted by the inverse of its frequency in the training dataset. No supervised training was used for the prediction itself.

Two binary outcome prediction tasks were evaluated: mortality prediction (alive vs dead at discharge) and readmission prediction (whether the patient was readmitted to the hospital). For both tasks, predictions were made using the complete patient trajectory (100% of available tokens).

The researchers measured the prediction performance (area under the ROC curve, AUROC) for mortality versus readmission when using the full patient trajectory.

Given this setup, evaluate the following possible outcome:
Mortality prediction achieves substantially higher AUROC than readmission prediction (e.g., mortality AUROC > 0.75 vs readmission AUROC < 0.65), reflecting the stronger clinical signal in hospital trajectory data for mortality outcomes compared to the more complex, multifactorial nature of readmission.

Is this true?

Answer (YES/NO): YES